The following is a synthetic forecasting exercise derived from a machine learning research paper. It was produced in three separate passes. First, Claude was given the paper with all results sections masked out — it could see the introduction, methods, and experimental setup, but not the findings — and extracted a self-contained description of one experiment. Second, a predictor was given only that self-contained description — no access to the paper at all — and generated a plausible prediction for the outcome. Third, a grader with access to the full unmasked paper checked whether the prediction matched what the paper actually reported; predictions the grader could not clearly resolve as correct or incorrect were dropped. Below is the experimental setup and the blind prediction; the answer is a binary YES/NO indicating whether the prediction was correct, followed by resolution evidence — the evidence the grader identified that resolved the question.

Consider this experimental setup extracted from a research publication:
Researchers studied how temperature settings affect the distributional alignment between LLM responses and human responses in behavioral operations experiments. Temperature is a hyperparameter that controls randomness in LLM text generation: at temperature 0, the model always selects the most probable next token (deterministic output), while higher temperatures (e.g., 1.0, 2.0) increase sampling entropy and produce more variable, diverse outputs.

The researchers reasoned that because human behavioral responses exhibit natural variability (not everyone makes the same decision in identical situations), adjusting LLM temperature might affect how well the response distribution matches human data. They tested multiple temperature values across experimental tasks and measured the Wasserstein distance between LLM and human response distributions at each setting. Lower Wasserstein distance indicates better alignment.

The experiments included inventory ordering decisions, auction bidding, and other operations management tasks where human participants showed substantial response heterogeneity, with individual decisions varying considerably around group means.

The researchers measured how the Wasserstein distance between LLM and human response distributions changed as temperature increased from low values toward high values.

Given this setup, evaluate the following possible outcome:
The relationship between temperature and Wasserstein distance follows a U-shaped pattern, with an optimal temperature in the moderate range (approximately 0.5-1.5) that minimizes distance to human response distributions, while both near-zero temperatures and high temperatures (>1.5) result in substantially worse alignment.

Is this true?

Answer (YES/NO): NO